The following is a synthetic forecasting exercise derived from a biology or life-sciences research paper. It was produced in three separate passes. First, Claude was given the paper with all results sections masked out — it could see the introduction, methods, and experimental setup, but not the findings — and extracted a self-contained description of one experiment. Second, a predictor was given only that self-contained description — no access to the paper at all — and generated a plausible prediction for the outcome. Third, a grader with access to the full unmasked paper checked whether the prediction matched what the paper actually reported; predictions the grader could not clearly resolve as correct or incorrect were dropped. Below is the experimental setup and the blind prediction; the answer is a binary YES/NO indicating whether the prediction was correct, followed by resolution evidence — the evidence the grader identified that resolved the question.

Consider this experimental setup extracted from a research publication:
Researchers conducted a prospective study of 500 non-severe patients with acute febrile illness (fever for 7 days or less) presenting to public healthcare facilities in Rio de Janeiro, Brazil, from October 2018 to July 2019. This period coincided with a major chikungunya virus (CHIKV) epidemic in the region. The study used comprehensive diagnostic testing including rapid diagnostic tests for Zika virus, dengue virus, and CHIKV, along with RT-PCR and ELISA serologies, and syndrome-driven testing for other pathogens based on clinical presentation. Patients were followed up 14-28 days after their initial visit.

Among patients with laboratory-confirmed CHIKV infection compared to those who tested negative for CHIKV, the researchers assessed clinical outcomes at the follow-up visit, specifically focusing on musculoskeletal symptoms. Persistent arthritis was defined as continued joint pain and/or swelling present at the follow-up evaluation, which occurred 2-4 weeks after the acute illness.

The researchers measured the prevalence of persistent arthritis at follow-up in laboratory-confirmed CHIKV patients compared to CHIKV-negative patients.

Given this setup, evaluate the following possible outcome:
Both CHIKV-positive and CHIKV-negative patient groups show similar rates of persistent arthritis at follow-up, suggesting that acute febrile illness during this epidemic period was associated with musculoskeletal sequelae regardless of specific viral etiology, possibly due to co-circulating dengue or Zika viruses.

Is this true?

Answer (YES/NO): NO